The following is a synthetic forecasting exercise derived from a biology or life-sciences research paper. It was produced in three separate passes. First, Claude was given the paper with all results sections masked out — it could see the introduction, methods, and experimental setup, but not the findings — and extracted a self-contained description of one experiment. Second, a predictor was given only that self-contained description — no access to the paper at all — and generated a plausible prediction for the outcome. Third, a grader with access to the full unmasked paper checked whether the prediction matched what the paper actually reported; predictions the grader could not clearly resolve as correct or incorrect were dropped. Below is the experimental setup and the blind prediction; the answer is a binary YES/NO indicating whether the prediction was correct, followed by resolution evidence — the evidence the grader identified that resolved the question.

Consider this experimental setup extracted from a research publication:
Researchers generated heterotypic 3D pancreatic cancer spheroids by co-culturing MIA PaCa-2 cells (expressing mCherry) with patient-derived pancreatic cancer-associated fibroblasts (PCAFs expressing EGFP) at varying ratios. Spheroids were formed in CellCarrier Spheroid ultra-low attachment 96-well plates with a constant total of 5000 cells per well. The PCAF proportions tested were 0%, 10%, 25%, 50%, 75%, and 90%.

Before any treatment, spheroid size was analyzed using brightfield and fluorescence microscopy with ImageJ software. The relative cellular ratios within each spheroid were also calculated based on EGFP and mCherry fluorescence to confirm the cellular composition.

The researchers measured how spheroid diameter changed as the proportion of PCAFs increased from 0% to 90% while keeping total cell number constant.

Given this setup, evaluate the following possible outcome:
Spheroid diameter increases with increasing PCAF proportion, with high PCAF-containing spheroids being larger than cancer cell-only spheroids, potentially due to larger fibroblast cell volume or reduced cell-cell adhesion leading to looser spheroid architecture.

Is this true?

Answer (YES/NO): NO